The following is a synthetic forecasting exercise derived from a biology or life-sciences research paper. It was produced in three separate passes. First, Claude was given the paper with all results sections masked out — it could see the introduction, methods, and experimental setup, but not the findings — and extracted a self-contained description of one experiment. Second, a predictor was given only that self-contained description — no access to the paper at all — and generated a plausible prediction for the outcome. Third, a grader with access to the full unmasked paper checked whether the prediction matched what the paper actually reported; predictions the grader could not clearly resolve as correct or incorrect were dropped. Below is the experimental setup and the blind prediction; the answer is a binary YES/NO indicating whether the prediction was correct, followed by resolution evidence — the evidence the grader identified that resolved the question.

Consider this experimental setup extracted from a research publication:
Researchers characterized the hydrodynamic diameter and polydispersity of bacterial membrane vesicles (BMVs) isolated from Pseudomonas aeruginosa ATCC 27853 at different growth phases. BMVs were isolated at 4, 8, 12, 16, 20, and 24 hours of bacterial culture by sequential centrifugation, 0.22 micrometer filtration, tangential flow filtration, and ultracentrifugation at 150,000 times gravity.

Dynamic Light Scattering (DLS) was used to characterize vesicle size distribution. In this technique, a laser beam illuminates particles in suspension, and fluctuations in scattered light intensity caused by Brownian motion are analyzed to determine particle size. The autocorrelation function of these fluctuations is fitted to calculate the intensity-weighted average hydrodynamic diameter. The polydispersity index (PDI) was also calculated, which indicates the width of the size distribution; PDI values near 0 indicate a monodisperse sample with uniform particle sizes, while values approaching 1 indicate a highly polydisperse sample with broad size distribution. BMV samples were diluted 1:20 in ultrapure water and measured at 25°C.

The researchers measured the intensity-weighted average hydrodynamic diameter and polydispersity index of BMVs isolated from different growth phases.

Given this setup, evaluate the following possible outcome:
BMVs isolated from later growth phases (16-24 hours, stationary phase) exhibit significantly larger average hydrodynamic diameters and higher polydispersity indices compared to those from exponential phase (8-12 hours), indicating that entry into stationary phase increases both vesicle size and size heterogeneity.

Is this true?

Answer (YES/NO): NO